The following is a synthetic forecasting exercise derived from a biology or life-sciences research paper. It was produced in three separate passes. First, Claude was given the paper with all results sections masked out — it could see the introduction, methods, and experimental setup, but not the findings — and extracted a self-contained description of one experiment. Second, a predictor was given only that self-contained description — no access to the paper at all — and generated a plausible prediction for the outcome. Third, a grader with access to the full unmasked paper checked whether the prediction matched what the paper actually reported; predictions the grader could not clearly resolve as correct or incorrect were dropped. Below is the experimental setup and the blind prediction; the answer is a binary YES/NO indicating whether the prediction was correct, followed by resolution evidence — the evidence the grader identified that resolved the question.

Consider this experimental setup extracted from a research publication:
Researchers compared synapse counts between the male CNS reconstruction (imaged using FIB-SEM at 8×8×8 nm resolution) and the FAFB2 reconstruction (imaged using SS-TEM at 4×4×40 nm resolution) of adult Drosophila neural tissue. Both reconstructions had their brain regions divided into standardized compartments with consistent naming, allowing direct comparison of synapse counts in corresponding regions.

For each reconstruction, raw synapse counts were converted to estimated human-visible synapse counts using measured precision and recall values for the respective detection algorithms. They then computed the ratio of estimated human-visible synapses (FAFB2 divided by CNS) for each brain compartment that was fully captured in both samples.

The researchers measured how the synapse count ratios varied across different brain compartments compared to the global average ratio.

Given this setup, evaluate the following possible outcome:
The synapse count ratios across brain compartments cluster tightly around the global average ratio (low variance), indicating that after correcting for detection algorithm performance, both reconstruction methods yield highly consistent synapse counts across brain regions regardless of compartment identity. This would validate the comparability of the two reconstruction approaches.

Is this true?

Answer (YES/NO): NO